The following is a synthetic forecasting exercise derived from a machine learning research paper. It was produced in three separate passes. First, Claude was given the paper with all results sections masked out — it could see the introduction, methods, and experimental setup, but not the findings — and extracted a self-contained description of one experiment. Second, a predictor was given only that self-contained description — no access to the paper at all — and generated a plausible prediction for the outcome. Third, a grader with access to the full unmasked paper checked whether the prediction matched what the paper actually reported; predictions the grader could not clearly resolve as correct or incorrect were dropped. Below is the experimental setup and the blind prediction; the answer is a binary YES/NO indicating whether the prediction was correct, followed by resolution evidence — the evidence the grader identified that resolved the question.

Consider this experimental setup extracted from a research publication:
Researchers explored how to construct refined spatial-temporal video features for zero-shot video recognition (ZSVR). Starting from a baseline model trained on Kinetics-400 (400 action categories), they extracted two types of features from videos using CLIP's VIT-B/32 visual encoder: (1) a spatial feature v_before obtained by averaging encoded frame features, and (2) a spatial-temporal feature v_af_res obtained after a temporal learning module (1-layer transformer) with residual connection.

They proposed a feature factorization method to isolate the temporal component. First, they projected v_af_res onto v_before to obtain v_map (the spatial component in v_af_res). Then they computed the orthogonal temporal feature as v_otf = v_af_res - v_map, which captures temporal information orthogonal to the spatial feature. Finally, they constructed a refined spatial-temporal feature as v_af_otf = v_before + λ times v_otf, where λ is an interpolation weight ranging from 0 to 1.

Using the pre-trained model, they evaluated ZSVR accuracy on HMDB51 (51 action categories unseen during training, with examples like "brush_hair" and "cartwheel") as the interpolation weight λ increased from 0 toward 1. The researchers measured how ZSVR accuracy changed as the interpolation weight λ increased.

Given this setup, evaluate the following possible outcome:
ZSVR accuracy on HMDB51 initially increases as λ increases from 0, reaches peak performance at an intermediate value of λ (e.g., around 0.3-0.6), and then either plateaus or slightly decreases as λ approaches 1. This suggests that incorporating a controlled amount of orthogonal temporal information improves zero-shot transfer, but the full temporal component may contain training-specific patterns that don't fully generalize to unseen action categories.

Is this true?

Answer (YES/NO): NO